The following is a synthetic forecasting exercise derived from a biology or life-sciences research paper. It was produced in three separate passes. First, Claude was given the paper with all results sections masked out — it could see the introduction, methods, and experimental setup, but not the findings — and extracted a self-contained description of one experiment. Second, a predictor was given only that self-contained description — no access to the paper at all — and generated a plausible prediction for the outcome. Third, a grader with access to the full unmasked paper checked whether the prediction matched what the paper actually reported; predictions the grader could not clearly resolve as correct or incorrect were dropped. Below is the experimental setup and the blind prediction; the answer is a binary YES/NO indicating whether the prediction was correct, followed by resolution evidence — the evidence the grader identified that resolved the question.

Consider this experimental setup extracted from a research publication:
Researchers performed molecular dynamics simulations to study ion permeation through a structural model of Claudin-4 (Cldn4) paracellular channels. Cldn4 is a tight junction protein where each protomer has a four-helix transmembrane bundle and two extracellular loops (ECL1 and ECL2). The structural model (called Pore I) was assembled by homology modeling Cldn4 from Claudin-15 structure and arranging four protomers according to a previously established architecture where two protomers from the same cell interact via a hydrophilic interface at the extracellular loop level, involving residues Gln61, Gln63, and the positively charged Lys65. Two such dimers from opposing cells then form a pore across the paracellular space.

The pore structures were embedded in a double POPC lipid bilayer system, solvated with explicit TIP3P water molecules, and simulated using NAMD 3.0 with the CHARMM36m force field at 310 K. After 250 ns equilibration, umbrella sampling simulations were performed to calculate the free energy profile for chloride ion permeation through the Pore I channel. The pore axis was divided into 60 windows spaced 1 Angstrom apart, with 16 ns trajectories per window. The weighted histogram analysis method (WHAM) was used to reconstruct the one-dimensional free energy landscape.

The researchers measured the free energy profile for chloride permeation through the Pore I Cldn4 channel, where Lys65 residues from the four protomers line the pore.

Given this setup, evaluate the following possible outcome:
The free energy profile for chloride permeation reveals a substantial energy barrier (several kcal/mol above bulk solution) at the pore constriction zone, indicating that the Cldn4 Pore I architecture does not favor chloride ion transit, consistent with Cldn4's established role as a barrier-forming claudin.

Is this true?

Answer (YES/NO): NO